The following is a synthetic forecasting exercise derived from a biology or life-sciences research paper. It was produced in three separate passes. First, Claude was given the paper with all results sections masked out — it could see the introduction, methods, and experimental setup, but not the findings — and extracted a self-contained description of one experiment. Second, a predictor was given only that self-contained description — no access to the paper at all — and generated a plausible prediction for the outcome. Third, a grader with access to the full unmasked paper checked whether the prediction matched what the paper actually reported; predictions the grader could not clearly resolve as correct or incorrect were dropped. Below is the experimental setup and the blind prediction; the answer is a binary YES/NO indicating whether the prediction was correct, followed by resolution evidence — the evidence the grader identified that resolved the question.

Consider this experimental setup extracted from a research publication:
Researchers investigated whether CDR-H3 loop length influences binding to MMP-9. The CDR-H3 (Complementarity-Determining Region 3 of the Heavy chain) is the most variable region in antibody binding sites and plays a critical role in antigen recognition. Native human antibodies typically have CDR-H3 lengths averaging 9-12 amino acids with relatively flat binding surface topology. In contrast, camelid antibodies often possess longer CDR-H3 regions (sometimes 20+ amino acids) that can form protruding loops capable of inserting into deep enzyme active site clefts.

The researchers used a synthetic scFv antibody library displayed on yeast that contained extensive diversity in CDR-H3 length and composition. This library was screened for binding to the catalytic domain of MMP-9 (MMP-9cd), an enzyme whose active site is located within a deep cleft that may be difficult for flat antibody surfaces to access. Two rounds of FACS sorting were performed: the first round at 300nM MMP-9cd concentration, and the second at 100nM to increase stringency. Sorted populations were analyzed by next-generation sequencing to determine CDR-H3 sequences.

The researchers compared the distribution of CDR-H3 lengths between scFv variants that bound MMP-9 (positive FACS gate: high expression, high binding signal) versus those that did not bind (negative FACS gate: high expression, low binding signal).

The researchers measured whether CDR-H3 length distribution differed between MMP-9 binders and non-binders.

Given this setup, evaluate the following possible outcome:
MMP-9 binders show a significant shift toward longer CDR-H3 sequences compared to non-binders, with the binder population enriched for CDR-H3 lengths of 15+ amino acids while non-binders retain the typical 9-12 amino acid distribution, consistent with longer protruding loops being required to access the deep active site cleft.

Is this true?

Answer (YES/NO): NO